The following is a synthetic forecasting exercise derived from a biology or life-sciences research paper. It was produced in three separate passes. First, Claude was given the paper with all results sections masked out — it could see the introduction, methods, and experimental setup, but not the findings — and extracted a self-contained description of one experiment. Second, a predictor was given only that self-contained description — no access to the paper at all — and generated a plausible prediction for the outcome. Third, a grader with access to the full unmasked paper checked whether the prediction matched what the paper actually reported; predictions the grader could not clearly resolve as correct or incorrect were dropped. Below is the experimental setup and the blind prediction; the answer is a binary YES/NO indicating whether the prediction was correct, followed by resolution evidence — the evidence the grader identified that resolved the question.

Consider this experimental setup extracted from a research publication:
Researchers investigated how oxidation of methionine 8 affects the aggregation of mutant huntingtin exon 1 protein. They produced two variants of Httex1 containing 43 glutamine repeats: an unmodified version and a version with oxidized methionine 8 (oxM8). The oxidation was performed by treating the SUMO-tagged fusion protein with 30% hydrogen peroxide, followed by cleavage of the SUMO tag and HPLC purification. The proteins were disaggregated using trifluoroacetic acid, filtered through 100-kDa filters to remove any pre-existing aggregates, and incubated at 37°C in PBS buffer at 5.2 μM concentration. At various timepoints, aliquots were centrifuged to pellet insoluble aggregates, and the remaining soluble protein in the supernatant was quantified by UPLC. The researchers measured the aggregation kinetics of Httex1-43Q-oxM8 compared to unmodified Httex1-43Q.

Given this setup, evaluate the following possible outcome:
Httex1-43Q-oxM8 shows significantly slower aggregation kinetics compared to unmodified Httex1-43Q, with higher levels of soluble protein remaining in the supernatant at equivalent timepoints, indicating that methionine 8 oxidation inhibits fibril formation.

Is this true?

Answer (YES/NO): NO